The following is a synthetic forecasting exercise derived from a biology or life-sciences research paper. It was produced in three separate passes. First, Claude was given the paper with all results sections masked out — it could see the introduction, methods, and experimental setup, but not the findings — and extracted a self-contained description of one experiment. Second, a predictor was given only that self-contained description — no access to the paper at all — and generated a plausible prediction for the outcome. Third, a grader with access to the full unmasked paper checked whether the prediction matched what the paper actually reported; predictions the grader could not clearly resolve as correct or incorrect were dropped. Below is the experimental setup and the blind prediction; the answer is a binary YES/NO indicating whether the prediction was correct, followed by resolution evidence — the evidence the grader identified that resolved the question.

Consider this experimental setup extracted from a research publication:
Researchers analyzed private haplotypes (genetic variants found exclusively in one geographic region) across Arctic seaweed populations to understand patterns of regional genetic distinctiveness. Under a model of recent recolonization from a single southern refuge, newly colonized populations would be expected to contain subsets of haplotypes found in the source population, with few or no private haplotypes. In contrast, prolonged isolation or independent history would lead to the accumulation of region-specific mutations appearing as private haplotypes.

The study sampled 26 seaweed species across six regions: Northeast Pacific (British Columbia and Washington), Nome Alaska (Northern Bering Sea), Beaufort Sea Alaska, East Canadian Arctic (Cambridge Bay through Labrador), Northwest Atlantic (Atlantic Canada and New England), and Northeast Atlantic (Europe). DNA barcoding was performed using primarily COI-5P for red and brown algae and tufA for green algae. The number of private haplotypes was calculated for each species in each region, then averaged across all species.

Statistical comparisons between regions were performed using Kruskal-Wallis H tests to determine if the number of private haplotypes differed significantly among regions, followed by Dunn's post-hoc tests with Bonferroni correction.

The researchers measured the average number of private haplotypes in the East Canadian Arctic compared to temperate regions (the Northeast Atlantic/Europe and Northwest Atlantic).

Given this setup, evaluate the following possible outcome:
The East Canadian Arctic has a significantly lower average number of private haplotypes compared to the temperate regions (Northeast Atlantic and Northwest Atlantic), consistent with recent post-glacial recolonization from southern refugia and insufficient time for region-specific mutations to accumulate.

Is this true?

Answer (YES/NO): NO